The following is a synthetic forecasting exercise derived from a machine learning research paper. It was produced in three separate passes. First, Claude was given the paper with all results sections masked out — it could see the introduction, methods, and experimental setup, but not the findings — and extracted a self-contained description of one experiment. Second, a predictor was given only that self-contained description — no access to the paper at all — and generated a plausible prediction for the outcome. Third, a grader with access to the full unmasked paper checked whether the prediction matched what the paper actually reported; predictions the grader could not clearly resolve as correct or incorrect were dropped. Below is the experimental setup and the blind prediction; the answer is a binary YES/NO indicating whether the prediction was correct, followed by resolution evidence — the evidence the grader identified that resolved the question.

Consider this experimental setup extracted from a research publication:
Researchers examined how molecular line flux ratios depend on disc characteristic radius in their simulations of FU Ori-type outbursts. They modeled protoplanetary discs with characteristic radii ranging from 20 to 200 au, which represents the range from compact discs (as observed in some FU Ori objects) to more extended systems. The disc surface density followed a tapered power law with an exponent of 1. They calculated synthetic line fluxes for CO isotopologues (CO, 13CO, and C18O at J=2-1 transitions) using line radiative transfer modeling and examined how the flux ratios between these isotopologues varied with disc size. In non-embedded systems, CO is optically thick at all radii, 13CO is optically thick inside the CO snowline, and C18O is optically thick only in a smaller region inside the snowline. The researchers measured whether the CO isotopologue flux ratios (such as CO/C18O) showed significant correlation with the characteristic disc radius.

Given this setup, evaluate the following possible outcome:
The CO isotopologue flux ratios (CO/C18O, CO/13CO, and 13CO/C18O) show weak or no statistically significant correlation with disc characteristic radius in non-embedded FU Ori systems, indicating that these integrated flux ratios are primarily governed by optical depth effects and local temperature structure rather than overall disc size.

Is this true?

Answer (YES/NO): YES